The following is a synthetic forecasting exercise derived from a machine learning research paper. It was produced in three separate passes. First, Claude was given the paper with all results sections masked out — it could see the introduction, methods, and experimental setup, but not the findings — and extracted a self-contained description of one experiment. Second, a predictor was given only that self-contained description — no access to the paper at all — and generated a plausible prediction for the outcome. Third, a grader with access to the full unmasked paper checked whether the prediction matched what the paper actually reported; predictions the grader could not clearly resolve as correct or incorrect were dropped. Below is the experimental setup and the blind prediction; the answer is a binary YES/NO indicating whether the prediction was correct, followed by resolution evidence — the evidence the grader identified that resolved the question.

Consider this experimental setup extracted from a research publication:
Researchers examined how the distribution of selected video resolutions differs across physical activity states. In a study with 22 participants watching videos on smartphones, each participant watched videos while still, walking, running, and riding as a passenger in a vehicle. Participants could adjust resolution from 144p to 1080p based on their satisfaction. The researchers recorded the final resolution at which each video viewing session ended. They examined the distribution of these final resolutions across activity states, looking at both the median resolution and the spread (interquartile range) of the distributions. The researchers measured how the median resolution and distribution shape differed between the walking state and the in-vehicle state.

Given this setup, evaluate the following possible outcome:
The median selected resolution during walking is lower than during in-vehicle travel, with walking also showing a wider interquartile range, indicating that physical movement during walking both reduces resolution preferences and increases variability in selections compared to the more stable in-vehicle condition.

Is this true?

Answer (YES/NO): NO